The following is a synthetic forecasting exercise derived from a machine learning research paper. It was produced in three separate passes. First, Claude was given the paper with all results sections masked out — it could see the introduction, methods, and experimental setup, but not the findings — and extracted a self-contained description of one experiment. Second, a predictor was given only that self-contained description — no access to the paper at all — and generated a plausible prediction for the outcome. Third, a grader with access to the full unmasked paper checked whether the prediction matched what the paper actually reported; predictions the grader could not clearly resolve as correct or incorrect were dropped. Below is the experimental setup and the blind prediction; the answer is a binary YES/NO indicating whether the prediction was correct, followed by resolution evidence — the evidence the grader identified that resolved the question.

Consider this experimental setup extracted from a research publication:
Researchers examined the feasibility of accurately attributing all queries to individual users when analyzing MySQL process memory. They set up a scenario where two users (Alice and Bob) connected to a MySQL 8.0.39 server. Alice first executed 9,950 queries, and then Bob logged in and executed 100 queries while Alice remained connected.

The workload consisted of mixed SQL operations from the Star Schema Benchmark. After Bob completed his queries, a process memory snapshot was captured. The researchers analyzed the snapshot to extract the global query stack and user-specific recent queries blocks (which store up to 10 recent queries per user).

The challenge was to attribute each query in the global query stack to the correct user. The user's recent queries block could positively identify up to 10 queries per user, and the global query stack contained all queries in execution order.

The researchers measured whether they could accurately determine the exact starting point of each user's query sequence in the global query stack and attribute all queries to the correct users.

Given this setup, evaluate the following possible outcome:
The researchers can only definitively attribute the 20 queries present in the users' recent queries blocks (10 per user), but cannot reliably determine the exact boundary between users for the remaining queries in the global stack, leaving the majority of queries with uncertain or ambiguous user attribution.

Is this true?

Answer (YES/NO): NO